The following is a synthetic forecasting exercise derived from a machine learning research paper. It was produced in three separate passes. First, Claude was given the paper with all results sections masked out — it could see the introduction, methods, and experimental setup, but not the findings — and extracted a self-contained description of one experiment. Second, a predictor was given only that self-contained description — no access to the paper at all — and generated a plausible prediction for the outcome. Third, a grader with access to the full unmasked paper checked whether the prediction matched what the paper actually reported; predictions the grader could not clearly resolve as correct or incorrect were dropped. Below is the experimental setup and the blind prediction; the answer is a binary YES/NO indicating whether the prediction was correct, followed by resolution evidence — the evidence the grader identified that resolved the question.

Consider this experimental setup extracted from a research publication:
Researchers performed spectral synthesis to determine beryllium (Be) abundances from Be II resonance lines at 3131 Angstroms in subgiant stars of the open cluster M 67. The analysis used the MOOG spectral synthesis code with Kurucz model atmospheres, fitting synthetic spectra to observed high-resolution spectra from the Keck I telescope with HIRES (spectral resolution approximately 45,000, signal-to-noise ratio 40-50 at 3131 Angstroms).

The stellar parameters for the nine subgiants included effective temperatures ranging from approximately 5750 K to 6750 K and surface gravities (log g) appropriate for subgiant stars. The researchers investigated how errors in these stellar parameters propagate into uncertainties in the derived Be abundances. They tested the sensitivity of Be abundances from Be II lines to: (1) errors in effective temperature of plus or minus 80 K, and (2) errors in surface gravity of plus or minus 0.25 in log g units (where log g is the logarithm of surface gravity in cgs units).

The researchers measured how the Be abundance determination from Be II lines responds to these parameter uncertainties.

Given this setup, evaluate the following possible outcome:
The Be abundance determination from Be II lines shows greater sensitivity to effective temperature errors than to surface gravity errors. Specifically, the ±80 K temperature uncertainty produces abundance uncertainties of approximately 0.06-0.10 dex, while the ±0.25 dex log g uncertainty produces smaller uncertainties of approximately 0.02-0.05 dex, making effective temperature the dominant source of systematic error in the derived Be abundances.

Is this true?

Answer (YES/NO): NO